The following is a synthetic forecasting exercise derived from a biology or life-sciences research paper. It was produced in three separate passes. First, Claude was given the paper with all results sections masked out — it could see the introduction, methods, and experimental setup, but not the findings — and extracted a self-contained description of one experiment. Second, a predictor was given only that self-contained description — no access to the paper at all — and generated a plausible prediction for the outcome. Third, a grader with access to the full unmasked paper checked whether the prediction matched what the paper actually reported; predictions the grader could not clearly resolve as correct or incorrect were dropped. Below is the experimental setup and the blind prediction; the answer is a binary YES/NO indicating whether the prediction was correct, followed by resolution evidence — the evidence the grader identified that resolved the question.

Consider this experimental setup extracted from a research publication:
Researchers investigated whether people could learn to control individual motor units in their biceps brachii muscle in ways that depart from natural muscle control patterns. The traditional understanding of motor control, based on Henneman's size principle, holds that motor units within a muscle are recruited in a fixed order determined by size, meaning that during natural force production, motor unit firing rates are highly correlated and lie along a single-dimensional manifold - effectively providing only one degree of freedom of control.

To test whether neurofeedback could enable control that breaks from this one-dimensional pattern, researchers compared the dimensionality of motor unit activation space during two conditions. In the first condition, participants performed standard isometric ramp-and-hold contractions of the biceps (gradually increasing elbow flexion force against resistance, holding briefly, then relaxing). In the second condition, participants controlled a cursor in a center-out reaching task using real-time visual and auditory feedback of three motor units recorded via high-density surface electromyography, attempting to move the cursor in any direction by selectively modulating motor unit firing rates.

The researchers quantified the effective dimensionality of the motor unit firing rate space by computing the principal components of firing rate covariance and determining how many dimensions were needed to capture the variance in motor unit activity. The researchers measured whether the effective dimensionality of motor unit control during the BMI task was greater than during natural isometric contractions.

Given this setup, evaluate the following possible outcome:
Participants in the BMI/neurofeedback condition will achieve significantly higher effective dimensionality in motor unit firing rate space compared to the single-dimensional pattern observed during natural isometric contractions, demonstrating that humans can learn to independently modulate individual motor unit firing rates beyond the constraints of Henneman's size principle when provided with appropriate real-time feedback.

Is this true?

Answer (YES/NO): YES